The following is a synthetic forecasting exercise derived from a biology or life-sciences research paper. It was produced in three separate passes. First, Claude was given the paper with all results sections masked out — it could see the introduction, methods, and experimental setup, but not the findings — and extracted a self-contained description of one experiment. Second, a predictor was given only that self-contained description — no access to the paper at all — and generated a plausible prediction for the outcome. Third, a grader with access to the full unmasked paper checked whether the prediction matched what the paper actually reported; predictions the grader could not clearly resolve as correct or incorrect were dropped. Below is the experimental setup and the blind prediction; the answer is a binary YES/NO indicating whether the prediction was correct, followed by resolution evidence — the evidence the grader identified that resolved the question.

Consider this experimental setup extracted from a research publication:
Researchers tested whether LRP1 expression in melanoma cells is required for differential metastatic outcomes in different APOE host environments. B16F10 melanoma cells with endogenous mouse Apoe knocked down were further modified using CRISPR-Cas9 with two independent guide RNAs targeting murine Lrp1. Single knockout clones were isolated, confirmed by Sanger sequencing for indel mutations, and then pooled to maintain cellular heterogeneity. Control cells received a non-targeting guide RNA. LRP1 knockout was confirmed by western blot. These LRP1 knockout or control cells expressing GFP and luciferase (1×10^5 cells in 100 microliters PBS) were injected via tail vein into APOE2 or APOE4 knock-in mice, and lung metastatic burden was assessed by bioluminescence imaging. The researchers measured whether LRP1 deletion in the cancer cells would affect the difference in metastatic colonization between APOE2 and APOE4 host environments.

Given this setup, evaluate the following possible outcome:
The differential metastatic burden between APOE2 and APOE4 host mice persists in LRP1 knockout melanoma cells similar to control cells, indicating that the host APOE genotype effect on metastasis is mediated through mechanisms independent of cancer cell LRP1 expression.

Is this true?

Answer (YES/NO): NO